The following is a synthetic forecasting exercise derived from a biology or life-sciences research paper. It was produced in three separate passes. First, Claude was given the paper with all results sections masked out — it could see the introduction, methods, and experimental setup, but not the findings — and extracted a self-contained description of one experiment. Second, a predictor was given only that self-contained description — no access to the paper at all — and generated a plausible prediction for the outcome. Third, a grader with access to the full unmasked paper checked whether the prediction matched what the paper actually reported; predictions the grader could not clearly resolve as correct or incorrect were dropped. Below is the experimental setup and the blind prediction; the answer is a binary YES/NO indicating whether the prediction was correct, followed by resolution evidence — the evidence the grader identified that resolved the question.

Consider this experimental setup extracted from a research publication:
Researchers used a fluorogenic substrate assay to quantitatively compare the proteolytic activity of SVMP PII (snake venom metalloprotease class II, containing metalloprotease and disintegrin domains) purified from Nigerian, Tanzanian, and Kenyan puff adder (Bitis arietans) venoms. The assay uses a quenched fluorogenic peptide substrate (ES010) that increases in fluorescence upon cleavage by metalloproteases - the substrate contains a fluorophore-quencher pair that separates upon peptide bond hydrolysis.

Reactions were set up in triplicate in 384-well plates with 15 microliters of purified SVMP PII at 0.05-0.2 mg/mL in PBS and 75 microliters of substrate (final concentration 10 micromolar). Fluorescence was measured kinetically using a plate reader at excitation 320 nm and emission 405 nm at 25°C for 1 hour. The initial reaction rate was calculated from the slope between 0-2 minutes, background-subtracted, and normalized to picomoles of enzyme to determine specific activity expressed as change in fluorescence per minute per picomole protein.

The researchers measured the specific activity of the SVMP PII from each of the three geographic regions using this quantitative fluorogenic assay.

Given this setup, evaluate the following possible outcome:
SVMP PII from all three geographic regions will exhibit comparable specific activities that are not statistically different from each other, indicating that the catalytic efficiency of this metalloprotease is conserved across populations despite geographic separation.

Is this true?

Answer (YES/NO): NO